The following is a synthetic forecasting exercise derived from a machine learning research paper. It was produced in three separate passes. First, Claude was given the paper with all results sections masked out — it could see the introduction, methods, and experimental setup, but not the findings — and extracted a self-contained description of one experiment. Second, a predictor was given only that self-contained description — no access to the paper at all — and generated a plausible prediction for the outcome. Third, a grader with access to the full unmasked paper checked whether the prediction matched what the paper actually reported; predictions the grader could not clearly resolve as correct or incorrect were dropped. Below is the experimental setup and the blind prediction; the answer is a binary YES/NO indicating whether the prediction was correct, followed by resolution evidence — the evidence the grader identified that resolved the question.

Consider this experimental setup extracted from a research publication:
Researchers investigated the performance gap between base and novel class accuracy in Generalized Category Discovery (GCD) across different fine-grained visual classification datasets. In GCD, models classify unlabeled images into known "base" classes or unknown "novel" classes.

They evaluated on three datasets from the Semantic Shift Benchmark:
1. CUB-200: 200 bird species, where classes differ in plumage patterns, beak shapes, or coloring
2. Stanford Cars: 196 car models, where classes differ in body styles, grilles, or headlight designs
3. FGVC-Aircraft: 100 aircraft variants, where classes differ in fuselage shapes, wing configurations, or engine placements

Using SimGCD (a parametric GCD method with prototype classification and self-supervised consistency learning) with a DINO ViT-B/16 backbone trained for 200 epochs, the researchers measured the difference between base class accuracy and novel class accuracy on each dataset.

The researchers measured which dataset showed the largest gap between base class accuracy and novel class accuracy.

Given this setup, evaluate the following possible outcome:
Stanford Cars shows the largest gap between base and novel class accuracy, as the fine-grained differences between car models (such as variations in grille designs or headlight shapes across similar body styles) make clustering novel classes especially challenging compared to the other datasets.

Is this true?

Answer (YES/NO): YES